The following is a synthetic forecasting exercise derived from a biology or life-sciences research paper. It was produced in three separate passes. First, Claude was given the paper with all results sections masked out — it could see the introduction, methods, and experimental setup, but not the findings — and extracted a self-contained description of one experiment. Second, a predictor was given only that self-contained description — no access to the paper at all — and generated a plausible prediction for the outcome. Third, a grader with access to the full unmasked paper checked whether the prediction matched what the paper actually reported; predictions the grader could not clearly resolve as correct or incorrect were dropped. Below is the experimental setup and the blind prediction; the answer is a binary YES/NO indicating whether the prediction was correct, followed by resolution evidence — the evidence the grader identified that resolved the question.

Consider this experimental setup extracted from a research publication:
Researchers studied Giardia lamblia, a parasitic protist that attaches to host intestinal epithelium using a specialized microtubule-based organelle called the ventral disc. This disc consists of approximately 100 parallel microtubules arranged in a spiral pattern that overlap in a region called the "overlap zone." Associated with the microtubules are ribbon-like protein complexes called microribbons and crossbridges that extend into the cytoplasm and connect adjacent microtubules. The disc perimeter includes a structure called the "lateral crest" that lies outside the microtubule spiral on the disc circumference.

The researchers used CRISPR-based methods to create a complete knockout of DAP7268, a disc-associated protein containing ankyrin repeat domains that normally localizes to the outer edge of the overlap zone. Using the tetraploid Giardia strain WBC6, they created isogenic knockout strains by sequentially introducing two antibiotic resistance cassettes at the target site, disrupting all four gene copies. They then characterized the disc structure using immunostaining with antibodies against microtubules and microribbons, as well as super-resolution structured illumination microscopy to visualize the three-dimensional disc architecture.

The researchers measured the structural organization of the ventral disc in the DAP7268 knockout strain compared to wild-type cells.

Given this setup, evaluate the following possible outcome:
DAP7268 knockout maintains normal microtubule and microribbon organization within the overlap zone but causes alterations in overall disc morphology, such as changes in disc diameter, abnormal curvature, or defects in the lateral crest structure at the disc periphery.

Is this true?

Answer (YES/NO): NO